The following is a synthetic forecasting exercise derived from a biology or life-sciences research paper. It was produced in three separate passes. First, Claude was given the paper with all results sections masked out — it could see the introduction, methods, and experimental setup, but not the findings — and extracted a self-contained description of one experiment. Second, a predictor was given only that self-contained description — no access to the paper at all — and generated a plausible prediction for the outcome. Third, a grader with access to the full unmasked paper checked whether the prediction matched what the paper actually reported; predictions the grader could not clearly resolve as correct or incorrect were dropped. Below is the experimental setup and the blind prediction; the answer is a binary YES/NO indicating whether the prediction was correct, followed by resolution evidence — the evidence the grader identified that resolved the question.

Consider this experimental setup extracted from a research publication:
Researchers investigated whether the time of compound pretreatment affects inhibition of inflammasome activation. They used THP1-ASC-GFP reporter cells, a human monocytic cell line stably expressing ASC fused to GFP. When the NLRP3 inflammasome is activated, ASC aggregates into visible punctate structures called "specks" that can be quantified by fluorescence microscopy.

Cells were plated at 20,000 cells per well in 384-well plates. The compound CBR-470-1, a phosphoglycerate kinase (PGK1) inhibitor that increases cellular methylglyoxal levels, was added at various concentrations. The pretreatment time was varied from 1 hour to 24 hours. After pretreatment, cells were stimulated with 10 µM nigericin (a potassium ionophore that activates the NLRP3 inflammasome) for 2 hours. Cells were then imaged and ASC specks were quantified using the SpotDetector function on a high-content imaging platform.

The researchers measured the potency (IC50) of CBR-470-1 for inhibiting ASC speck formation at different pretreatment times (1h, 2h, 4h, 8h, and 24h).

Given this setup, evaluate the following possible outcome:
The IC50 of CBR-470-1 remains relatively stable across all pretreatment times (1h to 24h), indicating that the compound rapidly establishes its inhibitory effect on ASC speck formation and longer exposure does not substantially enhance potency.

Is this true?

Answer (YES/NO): YES